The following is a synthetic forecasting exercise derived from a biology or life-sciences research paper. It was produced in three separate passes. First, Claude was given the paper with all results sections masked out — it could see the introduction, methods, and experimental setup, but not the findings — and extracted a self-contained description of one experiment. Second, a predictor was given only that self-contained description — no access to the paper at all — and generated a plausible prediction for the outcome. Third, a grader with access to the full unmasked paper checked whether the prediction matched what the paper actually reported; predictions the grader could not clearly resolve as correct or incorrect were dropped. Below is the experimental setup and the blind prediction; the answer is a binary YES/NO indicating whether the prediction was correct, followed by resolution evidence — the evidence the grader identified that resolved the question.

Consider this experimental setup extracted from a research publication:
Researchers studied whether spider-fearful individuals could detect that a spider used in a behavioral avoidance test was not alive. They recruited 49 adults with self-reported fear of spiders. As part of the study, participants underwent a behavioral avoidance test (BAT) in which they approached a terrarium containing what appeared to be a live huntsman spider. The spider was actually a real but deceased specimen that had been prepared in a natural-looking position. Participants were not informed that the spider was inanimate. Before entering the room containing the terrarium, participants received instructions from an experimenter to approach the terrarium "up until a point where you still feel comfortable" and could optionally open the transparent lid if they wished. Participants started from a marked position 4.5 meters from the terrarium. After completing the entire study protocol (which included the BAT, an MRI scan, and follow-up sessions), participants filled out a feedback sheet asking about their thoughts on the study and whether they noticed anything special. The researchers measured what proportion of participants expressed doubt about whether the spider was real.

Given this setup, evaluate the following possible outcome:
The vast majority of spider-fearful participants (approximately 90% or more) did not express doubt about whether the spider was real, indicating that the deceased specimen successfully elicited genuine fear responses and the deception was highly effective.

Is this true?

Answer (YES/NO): YES